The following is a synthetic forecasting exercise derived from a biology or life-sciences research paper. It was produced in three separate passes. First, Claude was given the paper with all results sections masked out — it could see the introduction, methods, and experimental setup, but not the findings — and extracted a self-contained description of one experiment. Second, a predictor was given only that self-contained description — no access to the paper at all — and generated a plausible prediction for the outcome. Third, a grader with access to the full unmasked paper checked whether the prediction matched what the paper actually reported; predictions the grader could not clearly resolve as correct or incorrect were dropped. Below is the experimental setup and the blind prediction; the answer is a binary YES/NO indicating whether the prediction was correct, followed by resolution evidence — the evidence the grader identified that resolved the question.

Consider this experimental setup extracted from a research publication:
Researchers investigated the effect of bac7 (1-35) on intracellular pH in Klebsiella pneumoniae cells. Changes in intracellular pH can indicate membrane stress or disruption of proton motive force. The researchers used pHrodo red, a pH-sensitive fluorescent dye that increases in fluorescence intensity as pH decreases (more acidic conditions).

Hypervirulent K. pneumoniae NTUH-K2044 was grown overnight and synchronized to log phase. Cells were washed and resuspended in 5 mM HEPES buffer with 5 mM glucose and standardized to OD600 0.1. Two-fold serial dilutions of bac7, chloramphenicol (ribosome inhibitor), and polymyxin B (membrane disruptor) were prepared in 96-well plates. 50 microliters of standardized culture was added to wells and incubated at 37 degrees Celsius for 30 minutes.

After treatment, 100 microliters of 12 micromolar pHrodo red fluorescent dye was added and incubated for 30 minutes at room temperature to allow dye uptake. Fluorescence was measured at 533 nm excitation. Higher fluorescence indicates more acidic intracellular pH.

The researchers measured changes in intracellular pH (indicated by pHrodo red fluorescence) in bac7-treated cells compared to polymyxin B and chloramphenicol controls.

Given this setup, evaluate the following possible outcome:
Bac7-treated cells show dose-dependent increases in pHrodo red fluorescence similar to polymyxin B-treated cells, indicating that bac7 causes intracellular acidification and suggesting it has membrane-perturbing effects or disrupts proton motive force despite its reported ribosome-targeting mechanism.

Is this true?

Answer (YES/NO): NO